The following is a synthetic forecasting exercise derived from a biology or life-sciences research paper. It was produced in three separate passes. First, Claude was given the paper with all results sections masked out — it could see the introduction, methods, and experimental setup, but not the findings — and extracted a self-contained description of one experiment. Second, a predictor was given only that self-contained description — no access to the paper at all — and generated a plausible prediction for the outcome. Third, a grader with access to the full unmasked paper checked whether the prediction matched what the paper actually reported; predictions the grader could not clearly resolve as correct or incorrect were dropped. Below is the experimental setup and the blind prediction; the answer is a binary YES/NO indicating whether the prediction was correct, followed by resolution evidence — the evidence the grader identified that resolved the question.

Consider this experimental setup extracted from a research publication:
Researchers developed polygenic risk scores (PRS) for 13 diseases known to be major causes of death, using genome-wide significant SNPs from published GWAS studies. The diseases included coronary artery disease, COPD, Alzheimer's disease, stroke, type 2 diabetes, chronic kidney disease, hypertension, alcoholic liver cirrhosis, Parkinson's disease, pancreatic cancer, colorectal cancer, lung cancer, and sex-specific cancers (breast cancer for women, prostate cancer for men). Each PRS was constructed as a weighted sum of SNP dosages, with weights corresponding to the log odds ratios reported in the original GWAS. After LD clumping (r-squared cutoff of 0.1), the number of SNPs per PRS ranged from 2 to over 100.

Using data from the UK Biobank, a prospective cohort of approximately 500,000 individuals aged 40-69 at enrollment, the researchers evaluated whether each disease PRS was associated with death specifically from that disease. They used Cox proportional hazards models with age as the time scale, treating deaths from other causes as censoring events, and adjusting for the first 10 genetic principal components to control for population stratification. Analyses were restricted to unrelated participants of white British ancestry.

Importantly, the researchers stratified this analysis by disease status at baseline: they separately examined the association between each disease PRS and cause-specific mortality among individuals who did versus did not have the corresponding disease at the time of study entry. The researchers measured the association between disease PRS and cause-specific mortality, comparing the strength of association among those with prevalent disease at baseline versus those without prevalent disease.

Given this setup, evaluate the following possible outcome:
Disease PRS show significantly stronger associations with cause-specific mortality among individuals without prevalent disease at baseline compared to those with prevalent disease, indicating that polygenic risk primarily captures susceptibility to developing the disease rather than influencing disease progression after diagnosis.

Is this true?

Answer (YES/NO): YES